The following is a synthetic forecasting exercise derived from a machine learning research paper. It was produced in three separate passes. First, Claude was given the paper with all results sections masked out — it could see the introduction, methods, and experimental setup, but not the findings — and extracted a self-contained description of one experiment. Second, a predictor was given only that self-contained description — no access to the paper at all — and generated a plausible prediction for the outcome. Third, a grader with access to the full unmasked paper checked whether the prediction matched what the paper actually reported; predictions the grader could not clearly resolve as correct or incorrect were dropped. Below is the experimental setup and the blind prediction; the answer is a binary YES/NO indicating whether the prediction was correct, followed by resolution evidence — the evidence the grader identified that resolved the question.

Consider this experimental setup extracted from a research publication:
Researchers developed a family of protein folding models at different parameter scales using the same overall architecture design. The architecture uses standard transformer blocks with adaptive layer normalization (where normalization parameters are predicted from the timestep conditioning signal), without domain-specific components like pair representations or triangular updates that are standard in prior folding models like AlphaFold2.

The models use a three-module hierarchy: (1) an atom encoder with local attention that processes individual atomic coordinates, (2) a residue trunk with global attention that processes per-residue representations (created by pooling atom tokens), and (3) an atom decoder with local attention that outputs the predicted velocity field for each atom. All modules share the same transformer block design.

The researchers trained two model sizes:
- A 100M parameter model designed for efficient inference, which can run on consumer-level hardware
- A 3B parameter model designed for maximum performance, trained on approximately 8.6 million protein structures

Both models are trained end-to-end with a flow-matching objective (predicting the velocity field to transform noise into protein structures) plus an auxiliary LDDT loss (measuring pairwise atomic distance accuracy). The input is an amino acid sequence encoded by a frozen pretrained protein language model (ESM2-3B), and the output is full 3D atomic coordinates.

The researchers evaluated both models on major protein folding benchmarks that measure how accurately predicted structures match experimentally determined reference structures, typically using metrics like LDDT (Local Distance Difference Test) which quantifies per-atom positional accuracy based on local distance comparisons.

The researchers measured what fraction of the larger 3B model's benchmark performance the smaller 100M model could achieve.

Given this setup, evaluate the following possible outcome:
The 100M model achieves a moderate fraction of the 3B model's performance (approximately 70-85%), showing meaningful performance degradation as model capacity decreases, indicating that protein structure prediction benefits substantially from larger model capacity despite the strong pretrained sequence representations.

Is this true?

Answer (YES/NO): NO